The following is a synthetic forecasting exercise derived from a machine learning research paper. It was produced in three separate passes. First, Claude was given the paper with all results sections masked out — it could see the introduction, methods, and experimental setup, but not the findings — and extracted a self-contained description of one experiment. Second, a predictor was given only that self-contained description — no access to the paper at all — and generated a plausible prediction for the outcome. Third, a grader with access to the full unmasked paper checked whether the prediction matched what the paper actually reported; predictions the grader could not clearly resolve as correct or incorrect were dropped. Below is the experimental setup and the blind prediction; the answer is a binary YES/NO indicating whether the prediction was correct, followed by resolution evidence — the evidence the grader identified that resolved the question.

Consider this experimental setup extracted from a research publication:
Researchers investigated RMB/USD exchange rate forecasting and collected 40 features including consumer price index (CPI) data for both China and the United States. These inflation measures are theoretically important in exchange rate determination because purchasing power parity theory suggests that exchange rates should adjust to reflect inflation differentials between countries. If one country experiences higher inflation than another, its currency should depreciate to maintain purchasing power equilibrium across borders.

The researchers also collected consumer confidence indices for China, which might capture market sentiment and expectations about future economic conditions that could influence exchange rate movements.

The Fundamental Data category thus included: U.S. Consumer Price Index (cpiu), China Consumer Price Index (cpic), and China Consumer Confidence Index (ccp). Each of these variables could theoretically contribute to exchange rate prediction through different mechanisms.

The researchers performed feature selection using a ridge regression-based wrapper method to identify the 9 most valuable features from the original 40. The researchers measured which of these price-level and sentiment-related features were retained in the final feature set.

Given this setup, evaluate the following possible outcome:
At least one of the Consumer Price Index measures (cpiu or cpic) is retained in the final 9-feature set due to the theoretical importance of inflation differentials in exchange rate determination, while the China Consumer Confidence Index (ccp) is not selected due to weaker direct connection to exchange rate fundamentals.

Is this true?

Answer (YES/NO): YES